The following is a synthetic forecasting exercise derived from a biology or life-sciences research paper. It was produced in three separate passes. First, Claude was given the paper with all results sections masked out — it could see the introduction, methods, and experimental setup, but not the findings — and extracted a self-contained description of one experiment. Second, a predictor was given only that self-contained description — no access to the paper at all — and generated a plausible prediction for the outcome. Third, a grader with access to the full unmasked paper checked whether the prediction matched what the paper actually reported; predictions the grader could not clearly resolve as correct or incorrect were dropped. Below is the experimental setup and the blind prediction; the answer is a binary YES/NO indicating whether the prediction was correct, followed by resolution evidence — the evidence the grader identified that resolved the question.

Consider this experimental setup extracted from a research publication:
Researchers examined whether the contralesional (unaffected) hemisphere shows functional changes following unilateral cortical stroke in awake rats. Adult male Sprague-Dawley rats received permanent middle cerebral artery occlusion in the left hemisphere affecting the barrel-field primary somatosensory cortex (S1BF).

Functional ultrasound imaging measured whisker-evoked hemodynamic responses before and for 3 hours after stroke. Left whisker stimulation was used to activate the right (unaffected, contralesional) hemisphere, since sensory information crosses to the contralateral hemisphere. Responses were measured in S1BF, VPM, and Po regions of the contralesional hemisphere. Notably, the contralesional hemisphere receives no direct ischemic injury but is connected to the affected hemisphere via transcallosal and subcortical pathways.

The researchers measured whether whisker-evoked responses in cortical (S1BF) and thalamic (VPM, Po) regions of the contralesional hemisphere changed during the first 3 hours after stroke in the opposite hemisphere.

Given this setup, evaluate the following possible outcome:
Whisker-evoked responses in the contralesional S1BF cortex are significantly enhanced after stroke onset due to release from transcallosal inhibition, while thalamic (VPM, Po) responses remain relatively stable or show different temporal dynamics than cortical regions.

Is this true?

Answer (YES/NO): NO